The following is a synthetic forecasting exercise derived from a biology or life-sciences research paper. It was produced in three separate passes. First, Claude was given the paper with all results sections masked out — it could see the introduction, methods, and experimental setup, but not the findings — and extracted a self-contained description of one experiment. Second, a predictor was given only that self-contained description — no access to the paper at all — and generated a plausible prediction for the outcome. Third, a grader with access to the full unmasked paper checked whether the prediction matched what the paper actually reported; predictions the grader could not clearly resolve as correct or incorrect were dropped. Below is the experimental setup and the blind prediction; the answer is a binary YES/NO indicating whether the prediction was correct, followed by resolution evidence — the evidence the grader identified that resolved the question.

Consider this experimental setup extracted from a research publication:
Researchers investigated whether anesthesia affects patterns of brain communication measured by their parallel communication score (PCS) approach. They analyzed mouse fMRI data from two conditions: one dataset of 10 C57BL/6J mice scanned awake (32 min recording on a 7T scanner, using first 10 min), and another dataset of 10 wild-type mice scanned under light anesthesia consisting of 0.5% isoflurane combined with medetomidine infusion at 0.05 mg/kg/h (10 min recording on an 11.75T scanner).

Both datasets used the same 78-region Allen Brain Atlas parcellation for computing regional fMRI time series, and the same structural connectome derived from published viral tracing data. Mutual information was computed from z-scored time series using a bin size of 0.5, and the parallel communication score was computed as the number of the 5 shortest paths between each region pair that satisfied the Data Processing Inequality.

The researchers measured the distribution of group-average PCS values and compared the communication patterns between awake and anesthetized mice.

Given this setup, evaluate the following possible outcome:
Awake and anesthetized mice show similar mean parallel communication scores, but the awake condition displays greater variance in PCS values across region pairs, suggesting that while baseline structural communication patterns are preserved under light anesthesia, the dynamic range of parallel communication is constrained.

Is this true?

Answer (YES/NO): NO